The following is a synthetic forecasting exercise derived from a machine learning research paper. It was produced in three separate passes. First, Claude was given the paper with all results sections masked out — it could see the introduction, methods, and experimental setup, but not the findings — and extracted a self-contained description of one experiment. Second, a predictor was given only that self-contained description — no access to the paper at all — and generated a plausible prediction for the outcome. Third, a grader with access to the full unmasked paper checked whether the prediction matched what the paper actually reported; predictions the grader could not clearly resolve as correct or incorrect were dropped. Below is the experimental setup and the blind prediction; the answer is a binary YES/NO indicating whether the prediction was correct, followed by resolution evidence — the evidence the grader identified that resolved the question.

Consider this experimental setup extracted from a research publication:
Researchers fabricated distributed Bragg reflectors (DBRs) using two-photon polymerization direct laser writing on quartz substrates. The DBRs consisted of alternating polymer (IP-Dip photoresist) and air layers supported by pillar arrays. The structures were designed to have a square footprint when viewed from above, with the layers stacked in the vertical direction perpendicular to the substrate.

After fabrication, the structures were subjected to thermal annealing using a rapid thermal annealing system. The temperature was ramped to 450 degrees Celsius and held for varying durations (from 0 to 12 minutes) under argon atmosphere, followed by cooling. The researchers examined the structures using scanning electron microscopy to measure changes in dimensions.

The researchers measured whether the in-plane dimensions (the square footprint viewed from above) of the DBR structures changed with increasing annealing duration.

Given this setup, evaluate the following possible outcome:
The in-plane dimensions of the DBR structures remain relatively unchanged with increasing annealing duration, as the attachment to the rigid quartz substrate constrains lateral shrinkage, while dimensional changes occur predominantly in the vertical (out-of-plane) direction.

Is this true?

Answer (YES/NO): NO